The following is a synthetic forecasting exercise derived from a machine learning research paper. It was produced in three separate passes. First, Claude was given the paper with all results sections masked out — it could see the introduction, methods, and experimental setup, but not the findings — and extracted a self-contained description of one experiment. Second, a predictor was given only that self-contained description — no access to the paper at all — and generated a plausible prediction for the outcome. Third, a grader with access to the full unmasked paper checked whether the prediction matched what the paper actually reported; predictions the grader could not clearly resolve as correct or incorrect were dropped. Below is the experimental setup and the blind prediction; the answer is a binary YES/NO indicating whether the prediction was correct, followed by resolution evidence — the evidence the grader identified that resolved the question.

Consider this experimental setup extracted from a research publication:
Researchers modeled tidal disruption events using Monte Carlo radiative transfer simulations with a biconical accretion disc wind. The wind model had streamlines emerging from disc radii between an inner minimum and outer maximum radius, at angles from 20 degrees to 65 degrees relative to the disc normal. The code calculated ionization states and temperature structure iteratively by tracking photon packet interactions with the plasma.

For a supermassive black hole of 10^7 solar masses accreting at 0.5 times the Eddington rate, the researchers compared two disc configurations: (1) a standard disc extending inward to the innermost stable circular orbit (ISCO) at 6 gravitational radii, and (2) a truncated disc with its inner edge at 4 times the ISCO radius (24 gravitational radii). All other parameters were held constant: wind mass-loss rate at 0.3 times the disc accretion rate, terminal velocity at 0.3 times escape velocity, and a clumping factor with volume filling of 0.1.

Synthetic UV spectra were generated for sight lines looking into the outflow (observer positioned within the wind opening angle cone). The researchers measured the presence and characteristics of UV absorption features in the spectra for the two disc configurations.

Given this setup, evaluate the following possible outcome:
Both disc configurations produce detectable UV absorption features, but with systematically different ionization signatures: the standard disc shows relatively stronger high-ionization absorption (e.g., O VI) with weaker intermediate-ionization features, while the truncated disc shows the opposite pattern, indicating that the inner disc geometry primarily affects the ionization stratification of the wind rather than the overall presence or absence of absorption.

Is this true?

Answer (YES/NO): NO